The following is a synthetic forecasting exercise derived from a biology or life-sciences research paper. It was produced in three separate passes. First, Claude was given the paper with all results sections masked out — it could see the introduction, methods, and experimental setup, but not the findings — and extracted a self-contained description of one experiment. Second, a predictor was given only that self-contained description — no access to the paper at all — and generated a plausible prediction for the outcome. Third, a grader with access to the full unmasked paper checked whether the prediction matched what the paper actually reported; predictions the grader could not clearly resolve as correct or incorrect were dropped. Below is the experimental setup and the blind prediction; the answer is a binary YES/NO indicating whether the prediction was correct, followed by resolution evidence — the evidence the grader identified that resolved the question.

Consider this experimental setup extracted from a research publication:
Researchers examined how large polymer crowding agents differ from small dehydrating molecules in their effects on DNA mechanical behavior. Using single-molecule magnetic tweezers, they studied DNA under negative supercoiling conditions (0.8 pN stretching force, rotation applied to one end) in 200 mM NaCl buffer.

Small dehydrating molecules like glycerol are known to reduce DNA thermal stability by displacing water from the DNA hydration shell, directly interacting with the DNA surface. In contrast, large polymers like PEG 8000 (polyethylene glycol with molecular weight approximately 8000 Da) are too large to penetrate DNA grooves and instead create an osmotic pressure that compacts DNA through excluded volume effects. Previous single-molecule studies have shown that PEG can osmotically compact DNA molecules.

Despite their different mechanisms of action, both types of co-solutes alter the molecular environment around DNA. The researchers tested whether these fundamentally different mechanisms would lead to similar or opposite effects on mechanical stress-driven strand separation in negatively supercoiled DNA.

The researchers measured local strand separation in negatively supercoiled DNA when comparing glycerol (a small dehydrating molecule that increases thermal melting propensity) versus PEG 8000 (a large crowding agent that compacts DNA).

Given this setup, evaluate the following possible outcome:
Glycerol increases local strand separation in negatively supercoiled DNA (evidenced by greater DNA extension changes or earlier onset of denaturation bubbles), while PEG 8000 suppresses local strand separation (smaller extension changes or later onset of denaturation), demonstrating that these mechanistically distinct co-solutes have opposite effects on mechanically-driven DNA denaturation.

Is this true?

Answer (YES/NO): YES